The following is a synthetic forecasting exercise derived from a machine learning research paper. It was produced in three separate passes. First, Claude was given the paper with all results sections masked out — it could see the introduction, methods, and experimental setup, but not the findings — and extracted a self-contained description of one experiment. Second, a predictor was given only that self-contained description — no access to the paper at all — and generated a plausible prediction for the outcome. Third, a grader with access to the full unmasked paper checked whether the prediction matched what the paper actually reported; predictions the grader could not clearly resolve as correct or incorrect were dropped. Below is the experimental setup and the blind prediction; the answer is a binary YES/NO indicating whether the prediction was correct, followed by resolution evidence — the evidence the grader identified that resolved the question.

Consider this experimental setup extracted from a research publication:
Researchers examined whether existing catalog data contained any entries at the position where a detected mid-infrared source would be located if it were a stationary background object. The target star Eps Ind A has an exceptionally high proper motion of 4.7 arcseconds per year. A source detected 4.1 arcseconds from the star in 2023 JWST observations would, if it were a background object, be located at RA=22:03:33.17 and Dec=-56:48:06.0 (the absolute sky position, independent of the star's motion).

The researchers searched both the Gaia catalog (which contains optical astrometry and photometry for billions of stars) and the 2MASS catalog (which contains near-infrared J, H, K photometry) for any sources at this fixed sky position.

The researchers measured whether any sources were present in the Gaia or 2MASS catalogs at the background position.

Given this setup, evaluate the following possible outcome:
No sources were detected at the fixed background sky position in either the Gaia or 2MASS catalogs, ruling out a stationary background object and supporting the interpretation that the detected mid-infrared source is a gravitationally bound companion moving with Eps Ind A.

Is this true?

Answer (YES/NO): YES